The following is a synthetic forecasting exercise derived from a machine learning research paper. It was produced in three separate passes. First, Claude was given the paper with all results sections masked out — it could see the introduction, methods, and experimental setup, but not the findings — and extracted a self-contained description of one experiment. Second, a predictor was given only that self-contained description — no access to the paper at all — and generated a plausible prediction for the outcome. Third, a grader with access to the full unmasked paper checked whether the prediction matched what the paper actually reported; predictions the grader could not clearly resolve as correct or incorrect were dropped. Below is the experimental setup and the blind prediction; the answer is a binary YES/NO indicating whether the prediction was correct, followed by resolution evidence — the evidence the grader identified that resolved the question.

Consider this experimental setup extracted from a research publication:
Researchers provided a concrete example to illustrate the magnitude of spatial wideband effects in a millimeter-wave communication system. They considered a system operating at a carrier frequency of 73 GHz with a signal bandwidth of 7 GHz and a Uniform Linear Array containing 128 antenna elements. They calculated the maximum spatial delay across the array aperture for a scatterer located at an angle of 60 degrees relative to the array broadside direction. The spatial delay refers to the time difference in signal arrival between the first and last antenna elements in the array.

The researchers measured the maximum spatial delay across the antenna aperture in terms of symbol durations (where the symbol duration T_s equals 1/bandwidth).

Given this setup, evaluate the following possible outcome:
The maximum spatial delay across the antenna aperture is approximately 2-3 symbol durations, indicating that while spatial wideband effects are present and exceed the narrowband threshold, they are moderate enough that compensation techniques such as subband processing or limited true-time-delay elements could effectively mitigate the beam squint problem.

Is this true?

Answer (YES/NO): NO